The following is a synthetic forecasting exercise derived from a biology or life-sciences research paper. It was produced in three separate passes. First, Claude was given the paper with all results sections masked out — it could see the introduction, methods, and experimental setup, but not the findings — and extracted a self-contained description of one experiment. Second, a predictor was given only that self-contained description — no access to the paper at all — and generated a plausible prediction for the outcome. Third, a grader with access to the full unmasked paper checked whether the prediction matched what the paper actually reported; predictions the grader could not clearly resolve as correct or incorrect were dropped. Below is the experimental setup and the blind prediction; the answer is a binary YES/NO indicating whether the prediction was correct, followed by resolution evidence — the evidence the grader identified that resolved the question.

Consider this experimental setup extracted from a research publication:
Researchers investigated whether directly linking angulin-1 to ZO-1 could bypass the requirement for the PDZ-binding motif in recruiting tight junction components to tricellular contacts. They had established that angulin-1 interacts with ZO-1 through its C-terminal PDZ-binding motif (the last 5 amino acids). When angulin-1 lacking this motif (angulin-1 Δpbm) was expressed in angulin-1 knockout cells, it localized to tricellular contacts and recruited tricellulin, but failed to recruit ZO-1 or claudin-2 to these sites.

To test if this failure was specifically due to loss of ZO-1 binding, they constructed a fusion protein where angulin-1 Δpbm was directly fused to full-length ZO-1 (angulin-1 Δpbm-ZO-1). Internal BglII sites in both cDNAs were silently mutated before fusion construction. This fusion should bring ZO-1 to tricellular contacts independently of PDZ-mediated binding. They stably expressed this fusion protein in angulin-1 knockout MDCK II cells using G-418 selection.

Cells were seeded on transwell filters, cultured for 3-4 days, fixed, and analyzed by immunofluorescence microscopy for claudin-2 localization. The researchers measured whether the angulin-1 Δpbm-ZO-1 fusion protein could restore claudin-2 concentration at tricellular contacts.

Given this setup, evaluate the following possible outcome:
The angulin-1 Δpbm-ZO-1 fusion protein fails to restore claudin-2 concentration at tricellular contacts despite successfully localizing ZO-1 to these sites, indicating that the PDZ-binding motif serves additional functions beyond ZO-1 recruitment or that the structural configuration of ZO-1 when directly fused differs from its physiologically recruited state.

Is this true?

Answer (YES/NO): NO